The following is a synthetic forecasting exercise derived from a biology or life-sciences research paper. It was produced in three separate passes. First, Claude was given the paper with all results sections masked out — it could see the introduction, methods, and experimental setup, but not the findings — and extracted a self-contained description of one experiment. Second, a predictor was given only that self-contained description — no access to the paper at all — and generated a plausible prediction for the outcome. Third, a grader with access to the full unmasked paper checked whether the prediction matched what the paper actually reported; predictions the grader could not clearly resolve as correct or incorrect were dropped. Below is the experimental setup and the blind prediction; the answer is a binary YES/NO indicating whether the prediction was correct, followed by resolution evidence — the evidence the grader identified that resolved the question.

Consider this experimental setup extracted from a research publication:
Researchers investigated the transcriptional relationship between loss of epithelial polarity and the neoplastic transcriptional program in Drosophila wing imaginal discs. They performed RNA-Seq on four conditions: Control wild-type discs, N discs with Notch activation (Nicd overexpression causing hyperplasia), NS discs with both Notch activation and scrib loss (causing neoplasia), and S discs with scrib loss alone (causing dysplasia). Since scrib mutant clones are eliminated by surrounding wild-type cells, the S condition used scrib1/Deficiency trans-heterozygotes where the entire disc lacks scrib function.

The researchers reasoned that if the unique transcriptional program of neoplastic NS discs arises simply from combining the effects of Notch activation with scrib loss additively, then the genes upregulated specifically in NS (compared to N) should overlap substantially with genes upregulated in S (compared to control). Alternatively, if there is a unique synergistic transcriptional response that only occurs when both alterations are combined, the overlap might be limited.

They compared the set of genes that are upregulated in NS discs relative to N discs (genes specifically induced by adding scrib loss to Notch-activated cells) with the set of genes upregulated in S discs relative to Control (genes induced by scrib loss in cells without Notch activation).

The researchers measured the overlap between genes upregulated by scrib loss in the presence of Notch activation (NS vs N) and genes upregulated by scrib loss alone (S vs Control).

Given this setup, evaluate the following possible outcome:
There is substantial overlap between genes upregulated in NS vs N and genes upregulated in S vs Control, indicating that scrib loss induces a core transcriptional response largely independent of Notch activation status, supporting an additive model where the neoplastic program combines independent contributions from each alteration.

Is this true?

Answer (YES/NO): NO